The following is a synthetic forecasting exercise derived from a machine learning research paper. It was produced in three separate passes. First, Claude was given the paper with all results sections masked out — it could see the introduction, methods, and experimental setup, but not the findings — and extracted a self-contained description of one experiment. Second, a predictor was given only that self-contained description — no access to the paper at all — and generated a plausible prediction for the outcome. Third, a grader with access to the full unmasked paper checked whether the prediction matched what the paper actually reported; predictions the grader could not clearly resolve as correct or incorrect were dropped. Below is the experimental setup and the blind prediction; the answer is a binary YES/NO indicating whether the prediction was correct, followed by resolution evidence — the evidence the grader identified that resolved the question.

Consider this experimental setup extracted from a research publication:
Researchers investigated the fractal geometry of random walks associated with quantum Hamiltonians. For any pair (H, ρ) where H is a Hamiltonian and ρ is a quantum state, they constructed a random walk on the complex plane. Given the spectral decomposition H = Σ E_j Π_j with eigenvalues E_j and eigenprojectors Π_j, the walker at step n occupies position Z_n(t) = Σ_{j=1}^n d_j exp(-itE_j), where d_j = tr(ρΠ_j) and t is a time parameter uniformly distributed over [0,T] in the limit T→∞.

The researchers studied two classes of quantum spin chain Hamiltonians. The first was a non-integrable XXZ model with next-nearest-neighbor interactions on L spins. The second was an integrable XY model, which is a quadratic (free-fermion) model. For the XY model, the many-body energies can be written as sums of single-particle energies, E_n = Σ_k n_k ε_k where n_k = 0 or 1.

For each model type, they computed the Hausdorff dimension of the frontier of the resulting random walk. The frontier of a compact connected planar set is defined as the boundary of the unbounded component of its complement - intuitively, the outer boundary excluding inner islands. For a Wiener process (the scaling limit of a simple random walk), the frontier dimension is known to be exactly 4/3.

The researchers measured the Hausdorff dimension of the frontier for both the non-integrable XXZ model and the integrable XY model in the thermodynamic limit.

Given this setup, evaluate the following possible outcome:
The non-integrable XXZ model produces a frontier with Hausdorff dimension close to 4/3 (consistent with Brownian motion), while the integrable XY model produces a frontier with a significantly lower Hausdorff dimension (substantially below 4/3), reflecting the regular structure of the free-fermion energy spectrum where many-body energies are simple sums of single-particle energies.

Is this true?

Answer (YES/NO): YES